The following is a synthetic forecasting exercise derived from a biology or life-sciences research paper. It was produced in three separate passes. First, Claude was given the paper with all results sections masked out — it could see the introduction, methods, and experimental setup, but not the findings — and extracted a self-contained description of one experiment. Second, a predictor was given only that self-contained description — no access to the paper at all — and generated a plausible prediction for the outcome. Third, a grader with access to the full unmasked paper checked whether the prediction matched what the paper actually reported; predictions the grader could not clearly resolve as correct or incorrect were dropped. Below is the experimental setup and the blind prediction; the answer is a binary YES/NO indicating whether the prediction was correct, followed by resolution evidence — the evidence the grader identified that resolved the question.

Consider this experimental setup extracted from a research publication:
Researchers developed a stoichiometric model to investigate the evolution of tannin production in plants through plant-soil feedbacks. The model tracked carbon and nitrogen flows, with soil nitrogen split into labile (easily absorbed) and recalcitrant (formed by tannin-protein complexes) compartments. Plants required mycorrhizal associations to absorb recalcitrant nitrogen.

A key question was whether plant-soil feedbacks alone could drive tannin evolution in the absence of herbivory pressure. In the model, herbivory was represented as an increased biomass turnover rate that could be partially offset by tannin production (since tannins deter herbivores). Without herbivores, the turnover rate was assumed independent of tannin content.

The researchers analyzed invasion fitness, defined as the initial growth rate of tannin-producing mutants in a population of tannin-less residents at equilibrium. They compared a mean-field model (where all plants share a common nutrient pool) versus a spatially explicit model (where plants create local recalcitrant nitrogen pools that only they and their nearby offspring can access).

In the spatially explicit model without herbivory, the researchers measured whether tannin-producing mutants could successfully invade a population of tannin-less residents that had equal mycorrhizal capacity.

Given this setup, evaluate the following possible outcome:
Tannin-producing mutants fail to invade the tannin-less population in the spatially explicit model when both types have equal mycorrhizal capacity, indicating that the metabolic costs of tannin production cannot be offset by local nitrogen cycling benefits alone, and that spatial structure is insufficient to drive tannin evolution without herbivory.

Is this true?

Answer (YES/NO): NO